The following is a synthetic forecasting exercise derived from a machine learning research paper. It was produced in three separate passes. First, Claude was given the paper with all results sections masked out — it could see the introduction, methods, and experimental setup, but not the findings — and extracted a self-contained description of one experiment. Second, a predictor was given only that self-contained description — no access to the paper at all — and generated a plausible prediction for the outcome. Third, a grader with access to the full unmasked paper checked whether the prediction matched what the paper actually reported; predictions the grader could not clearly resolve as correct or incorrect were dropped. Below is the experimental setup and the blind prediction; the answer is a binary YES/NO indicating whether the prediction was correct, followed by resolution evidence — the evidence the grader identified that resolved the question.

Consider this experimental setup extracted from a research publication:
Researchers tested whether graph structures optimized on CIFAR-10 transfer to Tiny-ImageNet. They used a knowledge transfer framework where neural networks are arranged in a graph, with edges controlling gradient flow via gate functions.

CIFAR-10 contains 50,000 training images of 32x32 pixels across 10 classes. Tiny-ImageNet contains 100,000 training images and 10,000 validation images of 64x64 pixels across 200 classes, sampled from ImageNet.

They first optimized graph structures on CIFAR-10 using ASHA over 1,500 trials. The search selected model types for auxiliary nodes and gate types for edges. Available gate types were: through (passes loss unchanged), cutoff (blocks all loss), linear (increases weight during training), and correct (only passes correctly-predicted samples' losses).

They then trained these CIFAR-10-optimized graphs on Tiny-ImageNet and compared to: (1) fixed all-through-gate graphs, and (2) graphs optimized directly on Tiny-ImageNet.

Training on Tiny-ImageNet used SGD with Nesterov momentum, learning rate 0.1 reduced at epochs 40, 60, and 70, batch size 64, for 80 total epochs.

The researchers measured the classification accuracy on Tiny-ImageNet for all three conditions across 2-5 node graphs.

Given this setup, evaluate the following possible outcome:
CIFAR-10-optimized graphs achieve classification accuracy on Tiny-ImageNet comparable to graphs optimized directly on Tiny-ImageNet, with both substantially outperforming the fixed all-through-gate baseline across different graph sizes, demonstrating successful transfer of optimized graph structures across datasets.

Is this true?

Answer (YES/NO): NO